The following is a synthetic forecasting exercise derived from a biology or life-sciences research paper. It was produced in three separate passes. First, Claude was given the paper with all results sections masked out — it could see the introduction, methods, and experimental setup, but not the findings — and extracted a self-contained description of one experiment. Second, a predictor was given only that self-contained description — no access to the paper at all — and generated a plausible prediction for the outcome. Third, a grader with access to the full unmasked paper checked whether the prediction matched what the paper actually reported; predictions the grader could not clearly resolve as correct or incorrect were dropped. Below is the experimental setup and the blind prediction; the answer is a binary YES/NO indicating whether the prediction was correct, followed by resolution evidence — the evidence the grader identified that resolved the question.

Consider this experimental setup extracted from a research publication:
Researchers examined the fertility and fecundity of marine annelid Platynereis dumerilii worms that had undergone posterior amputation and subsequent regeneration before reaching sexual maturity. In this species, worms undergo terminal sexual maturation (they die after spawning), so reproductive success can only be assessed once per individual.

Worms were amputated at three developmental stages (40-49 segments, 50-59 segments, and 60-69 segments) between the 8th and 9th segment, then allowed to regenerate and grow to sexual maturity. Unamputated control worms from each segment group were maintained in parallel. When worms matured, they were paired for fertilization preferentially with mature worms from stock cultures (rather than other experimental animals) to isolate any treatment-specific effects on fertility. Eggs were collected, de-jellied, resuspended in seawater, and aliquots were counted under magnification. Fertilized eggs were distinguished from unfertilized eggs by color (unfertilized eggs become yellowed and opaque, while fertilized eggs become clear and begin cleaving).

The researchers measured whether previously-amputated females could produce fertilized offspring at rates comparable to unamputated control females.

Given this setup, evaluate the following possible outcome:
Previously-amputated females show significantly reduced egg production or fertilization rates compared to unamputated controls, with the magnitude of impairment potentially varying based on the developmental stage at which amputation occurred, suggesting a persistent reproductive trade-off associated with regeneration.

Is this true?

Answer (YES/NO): NO